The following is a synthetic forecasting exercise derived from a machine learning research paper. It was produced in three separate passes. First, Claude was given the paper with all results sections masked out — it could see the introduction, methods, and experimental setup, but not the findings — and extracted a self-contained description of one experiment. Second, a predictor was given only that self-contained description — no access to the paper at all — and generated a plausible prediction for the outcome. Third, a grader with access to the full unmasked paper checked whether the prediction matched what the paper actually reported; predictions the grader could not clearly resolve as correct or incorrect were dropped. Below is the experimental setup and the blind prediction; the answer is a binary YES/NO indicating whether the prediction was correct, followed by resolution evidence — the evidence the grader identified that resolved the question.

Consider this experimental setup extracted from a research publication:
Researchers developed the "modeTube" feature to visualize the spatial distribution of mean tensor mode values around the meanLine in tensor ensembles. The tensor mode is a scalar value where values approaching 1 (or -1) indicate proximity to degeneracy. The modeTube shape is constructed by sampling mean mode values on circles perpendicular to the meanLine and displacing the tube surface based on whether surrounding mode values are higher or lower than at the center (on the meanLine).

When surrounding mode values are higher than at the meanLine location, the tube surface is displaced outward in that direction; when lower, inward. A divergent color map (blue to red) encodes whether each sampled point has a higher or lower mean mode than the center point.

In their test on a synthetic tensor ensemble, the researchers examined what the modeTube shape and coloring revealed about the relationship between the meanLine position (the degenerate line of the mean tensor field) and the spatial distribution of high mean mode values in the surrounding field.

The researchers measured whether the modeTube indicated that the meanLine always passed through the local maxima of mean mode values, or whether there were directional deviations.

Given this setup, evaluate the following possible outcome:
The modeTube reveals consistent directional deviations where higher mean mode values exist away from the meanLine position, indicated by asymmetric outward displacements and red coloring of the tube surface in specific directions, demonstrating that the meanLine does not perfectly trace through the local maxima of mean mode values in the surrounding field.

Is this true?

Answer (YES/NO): YES